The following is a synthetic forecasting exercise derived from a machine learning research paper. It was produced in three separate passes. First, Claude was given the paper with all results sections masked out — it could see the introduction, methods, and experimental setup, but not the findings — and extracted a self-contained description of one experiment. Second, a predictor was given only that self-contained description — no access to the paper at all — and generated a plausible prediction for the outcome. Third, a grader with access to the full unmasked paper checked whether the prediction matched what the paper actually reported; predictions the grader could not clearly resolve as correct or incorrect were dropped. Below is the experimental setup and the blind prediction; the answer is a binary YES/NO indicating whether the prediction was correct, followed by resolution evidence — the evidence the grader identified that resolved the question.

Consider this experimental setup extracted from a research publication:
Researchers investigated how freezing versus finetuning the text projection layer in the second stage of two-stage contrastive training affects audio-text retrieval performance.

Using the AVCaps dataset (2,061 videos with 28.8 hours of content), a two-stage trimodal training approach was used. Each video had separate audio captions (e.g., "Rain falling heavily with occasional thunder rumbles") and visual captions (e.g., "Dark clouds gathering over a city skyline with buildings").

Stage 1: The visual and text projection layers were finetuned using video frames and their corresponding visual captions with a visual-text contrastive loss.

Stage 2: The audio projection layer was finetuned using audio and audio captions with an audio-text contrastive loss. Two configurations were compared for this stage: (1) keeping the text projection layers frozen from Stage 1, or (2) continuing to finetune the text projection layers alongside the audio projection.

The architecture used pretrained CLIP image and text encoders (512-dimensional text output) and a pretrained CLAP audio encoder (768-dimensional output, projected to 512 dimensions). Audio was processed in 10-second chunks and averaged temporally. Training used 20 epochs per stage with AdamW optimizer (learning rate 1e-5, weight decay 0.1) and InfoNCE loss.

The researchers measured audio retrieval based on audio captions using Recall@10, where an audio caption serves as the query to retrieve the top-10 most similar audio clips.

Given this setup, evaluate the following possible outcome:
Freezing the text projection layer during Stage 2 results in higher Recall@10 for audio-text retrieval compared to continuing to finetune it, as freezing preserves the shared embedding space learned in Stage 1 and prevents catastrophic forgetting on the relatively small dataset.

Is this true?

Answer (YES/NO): NO